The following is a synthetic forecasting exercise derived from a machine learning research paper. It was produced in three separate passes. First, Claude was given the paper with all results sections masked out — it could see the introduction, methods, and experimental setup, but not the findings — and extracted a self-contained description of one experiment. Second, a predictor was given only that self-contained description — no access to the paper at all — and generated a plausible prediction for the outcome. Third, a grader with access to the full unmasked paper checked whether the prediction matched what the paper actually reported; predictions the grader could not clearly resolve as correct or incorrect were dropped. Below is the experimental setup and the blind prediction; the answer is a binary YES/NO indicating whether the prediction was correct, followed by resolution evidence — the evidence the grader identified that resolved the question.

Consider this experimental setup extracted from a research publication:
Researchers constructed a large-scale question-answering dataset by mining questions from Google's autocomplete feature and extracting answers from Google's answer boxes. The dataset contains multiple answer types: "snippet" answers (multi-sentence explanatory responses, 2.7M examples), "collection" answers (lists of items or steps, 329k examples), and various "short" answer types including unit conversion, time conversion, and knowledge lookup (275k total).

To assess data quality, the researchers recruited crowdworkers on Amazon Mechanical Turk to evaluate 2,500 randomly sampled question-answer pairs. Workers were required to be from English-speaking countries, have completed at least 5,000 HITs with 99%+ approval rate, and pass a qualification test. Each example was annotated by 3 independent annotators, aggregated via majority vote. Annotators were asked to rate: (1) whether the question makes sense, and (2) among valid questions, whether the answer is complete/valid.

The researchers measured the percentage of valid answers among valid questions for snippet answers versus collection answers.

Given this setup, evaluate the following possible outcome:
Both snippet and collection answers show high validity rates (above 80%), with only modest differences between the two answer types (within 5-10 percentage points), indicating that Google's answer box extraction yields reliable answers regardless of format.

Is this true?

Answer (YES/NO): NO